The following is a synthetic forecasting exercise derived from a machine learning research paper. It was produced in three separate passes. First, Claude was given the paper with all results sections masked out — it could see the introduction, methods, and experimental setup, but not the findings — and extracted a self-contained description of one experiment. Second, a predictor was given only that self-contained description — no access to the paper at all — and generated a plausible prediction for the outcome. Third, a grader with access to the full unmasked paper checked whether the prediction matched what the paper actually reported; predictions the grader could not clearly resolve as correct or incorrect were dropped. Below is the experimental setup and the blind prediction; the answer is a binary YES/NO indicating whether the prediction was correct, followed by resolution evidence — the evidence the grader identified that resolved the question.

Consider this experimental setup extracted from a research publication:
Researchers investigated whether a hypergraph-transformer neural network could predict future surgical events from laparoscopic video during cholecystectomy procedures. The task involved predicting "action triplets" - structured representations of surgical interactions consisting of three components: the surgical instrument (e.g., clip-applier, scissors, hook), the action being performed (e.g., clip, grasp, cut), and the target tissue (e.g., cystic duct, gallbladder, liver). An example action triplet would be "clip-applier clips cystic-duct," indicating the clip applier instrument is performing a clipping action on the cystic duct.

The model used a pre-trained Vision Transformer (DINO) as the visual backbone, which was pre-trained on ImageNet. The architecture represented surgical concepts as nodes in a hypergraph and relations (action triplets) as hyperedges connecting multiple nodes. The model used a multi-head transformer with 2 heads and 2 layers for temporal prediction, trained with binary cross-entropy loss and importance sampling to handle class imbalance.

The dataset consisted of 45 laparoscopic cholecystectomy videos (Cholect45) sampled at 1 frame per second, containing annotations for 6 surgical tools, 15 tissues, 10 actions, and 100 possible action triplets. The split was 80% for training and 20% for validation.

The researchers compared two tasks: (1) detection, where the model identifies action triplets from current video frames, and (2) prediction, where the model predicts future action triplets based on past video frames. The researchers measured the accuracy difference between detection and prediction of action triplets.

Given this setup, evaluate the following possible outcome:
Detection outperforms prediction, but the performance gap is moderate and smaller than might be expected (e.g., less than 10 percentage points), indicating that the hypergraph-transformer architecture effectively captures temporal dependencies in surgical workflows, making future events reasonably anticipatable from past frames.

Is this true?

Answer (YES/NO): YES